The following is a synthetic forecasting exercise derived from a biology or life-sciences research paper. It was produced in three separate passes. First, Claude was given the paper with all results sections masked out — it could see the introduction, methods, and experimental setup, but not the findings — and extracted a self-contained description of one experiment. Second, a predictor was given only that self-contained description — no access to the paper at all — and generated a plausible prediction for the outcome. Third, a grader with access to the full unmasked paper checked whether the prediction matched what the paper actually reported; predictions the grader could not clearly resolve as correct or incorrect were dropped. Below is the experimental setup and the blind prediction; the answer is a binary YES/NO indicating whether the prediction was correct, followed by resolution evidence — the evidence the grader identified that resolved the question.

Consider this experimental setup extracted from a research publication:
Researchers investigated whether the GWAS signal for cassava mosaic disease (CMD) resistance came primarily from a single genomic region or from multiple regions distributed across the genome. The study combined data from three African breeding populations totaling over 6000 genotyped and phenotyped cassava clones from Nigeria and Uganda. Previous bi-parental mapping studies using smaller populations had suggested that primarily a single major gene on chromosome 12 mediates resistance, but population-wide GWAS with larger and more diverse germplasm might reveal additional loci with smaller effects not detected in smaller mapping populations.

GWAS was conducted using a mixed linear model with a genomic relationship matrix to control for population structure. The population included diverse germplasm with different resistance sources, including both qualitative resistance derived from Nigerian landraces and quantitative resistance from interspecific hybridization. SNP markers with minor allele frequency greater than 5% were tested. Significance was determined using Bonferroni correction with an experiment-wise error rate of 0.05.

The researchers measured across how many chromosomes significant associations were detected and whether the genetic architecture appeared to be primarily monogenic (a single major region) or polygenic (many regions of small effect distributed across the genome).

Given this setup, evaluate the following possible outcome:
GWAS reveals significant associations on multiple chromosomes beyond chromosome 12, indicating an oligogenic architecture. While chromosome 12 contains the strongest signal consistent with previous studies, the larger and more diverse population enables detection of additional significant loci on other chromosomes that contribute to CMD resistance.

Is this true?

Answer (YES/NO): NO